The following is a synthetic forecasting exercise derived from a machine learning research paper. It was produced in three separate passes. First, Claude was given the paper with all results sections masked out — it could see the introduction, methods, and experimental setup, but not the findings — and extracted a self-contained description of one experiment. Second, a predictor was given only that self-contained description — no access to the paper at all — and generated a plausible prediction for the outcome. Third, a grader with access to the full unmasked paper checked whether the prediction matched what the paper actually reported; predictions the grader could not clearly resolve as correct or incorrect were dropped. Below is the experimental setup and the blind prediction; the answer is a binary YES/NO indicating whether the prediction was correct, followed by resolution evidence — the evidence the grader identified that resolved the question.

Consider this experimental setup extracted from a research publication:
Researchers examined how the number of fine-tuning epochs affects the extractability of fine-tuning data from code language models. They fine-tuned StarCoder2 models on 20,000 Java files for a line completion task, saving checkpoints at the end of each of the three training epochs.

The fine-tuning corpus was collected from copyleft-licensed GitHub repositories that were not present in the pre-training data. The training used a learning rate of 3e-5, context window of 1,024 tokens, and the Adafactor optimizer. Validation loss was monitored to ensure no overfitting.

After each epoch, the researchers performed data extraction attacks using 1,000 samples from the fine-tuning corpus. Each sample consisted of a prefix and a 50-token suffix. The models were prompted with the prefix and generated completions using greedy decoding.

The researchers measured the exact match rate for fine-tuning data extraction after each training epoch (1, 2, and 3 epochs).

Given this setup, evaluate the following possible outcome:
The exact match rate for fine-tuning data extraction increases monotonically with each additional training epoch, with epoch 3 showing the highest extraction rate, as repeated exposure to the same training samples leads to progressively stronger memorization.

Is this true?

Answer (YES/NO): YES